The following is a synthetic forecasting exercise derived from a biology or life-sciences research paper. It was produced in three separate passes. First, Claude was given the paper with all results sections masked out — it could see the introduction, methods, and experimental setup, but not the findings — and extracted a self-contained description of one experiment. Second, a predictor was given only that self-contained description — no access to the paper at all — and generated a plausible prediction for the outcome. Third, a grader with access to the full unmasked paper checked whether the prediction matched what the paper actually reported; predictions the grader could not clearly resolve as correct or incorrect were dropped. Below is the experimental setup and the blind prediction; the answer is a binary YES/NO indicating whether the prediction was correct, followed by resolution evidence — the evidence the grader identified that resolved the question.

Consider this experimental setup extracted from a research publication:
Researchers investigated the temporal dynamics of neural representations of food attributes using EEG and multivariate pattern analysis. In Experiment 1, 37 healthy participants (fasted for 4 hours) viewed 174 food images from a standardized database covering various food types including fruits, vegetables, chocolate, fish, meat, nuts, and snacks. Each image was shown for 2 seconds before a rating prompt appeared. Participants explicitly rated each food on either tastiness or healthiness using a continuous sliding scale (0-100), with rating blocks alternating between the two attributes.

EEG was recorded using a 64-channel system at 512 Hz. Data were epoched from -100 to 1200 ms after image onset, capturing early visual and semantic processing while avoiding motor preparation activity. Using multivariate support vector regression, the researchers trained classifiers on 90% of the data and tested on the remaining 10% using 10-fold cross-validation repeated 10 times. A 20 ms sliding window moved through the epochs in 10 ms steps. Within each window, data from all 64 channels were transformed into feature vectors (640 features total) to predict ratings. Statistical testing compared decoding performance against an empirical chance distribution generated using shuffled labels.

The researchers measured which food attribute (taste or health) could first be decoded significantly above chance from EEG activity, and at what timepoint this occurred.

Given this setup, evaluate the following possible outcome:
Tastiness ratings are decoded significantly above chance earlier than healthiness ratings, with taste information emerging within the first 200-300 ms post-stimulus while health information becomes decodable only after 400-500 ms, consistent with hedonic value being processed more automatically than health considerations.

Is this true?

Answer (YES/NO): NO